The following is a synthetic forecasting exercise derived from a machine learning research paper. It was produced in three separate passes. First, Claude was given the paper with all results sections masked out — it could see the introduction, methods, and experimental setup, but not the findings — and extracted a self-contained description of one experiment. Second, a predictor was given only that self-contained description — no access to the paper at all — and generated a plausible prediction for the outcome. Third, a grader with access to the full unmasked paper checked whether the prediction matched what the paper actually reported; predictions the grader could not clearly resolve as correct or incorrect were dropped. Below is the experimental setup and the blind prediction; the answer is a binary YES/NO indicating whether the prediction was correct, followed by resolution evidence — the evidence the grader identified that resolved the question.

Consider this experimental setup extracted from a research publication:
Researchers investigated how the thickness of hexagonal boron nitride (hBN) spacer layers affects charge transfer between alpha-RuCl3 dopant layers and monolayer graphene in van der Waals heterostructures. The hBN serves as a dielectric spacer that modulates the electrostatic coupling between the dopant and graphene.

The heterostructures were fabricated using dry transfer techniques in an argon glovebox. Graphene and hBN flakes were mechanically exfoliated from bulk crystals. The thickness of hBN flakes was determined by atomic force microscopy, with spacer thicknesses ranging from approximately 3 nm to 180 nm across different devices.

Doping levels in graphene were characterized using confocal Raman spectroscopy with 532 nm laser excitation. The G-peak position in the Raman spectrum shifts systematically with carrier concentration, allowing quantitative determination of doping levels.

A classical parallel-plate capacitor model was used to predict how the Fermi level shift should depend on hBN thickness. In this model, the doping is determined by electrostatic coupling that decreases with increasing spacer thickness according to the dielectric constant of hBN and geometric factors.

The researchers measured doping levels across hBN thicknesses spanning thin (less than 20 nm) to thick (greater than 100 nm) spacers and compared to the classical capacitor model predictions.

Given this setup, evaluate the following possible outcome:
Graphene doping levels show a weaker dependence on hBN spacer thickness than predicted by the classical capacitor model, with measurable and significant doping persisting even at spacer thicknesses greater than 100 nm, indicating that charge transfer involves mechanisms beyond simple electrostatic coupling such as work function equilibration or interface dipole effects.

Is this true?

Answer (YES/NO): NO